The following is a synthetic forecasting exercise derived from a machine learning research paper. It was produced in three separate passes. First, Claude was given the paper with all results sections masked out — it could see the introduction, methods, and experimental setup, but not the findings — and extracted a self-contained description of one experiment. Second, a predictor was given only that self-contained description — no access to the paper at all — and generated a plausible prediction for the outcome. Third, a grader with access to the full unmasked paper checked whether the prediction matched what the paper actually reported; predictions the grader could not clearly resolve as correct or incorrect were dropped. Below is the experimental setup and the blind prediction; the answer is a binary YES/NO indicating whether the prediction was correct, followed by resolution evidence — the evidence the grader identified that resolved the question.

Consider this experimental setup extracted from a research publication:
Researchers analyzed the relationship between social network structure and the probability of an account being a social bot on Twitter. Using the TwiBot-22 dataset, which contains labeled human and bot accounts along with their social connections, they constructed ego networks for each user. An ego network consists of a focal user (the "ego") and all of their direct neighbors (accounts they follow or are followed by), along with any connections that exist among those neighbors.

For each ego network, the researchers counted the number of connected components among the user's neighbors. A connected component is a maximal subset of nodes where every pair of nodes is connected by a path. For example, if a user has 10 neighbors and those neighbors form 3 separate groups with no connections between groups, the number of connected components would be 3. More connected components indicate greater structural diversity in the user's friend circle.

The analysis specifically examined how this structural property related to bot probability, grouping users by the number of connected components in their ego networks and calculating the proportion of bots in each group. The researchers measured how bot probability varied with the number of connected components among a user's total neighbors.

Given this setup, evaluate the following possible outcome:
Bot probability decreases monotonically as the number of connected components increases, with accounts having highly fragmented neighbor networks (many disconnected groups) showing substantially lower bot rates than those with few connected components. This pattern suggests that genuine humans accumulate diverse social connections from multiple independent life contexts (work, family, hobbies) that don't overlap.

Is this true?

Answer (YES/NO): YES